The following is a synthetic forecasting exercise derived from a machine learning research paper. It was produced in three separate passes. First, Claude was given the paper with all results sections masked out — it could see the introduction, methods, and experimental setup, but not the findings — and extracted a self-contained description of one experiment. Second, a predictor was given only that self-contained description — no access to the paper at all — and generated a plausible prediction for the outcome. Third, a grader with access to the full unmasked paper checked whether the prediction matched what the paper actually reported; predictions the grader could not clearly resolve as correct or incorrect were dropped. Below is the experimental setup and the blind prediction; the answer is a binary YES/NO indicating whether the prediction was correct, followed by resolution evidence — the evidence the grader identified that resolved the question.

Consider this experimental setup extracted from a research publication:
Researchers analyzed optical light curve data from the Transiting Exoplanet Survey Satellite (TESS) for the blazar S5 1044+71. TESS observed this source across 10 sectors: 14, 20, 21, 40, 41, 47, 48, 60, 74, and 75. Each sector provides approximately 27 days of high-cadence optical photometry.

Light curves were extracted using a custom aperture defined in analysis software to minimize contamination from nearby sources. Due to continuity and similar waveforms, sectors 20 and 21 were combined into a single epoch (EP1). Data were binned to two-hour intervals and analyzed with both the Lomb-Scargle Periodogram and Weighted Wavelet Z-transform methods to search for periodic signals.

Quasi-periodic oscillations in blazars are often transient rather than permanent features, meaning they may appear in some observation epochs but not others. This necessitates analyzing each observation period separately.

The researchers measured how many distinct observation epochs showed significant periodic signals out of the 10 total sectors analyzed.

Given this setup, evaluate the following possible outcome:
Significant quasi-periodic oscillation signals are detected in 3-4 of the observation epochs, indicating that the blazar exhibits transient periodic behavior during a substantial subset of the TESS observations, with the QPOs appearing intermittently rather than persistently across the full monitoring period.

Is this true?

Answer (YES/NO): NO